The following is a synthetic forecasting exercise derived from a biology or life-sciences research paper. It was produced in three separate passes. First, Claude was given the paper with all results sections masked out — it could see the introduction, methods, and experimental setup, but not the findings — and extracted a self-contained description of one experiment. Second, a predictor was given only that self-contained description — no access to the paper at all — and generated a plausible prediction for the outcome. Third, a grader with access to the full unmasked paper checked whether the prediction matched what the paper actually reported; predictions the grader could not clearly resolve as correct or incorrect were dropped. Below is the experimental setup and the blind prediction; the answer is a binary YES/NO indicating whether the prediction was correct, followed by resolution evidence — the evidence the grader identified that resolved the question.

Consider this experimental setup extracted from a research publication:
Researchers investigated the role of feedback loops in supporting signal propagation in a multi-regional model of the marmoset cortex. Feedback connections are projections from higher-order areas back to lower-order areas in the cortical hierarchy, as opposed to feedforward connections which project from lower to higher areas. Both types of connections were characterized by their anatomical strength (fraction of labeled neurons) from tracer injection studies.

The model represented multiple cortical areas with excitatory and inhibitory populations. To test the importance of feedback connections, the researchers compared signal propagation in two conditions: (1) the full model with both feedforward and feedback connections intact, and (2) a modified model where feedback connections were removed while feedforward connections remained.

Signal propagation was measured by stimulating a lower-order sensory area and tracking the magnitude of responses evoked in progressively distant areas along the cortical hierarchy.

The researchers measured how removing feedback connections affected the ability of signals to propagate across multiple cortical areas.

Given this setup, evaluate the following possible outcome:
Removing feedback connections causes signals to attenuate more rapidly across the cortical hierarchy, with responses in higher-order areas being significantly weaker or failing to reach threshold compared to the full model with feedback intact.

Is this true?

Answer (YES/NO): NO